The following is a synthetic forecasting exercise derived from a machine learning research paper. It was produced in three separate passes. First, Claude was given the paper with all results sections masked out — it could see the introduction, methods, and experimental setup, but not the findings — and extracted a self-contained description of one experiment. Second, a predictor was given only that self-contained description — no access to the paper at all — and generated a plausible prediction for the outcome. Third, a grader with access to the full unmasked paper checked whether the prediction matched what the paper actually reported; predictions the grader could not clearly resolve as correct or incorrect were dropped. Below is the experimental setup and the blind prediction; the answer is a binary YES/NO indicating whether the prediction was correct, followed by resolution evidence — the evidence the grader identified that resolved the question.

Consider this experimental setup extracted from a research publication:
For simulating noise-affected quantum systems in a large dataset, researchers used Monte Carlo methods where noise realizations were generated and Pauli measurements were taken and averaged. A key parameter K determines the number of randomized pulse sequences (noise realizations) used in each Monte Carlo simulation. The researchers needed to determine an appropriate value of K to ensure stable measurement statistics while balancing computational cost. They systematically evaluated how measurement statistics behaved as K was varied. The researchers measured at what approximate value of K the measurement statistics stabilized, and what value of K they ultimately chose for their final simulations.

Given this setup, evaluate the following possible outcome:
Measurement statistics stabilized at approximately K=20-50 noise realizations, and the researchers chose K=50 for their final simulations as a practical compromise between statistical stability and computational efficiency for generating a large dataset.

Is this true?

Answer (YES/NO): NO